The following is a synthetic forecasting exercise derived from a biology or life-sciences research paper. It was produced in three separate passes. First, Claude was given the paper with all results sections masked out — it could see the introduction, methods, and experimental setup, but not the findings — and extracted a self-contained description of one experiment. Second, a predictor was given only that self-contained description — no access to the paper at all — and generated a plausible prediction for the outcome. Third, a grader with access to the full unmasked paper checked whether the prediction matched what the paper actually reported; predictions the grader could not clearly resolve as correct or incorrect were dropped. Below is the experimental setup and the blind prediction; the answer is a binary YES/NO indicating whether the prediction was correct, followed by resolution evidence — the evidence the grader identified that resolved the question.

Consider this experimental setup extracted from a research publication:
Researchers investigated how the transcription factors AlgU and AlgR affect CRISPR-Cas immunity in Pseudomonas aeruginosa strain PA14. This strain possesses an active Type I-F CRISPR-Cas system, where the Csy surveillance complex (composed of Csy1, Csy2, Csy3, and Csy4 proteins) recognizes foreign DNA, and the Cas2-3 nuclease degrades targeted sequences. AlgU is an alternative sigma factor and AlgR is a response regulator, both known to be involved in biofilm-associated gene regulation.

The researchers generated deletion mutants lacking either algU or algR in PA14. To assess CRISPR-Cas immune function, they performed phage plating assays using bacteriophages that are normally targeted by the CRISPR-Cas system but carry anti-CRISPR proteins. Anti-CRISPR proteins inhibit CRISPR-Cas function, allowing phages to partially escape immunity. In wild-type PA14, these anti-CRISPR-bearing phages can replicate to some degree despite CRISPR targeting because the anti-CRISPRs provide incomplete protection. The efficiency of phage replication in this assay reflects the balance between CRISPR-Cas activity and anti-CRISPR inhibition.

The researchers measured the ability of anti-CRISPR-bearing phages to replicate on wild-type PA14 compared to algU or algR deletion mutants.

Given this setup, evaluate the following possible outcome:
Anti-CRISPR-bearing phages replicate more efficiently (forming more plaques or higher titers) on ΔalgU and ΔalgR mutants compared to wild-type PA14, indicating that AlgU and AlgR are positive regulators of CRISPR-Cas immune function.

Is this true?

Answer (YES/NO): NO